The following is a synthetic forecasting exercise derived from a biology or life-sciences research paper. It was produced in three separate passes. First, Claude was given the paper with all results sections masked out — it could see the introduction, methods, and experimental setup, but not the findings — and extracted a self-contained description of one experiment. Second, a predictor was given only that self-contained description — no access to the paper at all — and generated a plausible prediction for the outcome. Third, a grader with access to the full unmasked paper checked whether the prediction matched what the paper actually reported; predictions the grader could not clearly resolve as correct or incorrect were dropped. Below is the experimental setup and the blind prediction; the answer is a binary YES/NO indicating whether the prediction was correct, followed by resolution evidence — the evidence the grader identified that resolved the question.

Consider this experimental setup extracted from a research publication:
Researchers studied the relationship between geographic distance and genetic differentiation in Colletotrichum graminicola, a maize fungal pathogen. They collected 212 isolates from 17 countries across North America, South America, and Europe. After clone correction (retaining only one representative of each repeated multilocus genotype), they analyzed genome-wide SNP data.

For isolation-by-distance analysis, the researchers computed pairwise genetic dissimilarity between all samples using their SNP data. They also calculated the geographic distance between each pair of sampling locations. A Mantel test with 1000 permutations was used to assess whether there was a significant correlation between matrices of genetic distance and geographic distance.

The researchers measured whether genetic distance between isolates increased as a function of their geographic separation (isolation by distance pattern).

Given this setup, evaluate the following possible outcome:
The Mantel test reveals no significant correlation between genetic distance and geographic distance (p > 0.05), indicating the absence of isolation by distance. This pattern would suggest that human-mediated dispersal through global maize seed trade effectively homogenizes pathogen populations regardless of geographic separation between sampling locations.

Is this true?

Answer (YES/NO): NO